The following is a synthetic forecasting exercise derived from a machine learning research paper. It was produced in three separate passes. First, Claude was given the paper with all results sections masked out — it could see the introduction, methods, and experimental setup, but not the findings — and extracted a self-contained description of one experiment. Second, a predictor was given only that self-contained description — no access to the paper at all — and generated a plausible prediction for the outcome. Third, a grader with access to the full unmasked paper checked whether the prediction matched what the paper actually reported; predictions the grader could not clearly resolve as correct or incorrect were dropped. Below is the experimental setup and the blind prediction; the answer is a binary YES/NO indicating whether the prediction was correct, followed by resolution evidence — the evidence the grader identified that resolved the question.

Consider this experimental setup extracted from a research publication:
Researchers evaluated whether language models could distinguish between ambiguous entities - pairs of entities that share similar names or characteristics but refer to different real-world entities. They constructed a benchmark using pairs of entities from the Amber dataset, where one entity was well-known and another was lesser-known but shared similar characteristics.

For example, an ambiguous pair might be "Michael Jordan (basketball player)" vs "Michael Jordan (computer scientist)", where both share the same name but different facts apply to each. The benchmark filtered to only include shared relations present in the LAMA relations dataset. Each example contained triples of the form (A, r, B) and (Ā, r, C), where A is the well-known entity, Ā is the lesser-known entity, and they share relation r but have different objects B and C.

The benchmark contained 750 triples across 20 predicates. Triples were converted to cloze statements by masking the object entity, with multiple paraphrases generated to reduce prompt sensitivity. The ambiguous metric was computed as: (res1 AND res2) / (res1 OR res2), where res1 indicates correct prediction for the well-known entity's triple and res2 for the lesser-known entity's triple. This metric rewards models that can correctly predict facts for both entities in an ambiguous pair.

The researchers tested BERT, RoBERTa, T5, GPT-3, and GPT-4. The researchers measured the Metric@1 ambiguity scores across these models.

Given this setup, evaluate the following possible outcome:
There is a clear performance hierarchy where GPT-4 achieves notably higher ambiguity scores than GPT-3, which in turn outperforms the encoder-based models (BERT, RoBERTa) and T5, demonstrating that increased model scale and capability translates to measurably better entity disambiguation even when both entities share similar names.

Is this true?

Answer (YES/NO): NO